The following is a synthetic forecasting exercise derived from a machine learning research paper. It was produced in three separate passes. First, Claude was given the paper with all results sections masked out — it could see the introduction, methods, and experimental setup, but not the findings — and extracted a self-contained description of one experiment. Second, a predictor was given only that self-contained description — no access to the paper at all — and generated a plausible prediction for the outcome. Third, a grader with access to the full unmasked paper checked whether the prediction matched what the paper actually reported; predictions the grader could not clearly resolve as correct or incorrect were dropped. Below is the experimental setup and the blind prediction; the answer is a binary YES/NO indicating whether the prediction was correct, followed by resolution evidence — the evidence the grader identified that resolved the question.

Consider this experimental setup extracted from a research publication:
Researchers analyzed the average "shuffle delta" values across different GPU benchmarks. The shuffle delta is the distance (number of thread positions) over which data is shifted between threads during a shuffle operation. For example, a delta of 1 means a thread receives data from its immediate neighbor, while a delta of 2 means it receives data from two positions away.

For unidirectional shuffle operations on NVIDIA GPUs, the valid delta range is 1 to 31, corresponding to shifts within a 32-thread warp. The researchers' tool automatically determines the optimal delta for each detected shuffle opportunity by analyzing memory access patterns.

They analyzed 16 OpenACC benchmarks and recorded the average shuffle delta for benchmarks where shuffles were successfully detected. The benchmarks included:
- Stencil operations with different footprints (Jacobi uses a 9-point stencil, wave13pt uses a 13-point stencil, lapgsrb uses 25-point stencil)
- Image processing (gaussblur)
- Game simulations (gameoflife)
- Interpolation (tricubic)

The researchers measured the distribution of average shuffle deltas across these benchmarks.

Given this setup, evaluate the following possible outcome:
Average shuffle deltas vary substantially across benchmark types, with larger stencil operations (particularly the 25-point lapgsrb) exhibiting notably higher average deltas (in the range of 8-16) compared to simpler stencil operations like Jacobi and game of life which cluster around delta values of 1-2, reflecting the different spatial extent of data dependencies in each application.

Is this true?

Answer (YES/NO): NO